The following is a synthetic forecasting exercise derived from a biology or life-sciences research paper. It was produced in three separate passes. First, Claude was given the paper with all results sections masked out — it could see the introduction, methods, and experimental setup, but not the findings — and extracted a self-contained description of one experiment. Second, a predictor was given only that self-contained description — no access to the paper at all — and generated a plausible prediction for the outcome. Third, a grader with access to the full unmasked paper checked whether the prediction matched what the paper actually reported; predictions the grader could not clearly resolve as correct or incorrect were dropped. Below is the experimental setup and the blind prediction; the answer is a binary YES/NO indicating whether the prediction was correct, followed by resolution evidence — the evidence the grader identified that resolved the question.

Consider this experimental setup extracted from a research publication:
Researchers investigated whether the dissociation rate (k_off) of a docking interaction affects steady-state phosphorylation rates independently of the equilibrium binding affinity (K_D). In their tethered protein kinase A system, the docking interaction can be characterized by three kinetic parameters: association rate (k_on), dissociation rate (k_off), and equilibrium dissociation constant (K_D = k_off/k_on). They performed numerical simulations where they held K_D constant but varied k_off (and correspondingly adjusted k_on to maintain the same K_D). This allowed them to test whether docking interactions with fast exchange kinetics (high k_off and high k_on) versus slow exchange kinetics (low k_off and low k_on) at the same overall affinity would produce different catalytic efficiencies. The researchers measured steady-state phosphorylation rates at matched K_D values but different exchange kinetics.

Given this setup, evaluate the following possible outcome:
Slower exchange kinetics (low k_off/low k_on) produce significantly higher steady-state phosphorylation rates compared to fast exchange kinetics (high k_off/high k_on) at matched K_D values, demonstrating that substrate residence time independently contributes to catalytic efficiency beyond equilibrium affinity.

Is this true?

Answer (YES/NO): NO